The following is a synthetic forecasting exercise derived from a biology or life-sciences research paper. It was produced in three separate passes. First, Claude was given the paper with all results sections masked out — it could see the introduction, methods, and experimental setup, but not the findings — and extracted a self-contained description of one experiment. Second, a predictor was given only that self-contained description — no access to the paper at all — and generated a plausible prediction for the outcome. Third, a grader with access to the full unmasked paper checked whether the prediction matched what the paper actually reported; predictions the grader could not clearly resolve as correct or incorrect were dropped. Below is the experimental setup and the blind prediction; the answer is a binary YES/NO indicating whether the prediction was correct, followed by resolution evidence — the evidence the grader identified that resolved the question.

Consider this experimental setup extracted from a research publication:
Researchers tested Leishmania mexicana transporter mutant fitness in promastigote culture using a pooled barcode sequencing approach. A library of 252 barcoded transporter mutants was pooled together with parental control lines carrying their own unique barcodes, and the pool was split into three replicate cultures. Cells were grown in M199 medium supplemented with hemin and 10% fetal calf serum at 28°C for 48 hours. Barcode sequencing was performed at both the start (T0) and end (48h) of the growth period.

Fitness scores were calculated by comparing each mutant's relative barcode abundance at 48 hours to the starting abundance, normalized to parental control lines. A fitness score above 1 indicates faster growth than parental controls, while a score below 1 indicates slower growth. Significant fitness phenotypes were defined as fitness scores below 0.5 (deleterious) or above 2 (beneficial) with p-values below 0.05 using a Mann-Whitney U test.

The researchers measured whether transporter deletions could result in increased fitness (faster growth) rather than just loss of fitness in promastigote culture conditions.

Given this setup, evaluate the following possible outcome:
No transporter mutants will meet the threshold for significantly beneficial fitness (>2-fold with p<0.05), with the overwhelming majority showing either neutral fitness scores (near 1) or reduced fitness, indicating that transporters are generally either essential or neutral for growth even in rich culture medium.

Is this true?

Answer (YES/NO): YES